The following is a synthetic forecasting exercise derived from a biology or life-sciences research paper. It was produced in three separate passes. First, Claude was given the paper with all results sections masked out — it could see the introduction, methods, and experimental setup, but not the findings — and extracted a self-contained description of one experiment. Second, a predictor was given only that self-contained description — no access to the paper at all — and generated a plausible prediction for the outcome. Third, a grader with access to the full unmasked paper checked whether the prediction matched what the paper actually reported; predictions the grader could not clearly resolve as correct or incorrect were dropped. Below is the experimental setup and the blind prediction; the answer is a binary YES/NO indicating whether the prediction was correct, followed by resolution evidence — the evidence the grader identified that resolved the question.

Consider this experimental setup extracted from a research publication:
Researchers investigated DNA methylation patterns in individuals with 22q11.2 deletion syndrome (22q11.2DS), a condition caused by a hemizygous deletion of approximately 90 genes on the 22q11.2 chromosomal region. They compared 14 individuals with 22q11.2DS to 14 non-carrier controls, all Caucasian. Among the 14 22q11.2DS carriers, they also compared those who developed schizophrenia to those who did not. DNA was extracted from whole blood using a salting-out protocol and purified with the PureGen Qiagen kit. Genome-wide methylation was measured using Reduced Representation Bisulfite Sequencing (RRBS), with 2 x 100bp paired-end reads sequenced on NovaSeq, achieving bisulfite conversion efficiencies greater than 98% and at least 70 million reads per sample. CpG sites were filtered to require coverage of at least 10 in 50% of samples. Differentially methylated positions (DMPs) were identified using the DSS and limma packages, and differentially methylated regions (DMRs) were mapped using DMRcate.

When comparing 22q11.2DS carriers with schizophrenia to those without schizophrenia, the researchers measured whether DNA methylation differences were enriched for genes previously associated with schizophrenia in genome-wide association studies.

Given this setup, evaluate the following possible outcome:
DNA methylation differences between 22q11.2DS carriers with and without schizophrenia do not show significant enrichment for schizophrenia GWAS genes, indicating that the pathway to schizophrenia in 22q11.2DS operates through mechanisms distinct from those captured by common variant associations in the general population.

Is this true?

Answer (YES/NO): NO